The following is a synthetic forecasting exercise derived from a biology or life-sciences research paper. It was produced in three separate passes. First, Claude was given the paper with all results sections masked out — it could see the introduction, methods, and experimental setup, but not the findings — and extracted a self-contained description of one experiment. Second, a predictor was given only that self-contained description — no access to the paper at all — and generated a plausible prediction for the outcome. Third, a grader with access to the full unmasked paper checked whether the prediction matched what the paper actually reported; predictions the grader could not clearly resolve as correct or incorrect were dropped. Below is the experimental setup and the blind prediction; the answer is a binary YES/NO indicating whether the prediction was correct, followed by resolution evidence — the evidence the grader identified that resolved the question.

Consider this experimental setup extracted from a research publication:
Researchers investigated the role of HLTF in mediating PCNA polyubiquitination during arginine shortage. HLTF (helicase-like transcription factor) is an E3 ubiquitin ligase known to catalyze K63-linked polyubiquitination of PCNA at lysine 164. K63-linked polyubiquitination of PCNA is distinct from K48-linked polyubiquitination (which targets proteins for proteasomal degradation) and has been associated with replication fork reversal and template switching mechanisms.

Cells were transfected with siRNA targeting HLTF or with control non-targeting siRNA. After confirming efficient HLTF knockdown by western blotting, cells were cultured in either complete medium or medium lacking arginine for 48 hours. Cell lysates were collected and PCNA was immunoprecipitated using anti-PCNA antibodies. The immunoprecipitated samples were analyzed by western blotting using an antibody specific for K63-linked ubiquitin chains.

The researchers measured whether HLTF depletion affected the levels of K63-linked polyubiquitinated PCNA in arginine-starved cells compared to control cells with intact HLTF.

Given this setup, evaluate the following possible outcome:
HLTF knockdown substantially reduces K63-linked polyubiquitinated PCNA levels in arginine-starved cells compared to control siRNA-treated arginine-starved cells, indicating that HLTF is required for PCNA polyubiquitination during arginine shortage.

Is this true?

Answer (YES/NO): YES